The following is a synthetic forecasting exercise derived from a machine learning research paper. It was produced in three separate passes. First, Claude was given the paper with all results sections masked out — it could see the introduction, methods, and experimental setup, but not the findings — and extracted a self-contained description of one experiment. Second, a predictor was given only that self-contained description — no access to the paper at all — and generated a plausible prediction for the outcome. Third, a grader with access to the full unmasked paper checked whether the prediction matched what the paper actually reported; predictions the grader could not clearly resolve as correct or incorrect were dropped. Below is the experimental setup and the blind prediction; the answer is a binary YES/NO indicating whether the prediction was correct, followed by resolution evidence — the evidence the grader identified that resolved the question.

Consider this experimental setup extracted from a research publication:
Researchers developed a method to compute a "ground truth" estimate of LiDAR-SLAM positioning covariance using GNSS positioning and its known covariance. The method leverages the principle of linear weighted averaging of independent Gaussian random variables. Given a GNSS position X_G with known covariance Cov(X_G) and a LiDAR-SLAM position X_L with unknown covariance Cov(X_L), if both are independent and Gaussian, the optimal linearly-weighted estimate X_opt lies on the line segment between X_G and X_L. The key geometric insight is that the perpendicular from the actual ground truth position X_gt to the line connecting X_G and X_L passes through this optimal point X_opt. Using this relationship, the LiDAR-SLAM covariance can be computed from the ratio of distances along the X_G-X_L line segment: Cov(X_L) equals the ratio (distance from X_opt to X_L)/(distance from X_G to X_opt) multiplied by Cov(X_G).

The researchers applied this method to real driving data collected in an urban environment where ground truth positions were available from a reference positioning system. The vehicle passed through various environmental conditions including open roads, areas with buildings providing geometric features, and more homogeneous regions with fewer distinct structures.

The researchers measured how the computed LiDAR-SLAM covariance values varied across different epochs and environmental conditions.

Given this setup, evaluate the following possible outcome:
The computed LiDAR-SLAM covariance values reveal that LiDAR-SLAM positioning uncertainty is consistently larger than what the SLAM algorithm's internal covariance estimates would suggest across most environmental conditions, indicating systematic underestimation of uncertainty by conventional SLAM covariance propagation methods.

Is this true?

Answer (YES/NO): NO